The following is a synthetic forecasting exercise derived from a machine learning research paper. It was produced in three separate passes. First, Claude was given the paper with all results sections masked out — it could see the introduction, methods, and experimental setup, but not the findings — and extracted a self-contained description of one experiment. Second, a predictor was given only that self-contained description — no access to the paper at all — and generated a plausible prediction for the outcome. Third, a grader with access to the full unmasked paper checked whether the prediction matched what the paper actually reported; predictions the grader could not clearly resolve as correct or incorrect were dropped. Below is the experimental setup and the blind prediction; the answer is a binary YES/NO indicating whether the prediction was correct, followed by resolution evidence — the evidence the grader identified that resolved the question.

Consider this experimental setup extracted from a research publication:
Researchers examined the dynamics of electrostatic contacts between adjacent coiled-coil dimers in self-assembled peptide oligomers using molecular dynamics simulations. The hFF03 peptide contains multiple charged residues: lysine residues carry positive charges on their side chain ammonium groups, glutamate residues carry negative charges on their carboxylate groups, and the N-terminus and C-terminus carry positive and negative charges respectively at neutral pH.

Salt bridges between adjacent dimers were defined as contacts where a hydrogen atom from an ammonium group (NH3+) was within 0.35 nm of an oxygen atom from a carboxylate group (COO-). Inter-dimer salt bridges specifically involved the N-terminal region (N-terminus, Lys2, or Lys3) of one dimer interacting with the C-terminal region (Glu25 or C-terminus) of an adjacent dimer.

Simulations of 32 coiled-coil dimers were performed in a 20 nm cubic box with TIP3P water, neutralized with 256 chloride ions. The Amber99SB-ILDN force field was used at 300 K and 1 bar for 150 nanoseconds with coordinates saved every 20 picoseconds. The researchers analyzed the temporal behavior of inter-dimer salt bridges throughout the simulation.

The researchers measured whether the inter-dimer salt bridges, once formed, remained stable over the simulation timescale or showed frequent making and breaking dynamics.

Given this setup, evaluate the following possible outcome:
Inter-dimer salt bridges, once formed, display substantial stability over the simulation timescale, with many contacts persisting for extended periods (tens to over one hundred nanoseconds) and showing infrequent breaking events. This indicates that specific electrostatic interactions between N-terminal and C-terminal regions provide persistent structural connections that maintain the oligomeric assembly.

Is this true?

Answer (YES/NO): NO